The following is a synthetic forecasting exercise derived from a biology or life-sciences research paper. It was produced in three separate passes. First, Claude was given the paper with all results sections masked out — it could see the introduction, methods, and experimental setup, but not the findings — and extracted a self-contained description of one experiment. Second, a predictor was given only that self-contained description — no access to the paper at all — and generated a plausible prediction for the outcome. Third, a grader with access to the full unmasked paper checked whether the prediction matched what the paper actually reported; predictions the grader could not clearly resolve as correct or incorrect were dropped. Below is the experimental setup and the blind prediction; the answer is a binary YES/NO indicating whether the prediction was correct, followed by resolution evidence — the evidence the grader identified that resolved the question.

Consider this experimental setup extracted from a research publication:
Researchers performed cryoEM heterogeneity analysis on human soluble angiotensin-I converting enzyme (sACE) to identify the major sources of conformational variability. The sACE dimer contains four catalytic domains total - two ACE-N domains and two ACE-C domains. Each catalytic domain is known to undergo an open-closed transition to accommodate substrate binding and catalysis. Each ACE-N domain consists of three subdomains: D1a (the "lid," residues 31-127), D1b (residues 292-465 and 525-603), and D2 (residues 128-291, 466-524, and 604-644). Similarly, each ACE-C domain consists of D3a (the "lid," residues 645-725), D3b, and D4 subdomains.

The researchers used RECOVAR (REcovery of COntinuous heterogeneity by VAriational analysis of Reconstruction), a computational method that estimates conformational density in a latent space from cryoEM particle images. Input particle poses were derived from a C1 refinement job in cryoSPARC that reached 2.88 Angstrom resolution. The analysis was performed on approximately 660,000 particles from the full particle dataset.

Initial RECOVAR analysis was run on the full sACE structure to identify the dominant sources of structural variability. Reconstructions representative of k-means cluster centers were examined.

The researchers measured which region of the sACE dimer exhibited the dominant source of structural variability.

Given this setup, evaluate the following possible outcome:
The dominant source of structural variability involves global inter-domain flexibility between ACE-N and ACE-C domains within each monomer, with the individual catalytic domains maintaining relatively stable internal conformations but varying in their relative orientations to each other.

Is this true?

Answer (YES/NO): NO